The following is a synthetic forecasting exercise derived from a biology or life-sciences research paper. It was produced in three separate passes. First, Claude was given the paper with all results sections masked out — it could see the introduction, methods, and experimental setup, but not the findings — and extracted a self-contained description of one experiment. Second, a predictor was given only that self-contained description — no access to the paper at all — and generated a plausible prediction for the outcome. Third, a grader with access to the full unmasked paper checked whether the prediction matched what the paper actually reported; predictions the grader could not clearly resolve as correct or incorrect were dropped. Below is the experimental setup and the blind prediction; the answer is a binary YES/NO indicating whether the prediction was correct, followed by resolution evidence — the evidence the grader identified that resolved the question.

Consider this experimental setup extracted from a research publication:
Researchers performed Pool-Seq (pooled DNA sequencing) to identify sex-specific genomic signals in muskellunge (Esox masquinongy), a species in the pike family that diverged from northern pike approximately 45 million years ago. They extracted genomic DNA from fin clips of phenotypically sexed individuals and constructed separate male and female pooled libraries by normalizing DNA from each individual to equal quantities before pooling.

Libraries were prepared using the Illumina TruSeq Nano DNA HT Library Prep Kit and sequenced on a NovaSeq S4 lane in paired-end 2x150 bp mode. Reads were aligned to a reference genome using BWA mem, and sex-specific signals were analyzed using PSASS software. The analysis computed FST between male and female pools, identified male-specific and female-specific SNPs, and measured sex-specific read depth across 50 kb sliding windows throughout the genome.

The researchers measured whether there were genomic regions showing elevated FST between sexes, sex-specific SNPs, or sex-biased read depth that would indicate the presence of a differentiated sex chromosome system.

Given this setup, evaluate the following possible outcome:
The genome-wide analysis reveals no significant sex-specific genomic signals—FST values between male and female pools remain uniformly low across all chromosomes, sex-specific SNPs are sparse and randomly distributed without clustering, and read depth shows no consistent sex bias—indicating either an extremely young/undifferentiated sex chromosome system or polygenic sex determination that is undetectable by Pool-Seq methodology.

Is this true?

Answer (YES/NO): NO